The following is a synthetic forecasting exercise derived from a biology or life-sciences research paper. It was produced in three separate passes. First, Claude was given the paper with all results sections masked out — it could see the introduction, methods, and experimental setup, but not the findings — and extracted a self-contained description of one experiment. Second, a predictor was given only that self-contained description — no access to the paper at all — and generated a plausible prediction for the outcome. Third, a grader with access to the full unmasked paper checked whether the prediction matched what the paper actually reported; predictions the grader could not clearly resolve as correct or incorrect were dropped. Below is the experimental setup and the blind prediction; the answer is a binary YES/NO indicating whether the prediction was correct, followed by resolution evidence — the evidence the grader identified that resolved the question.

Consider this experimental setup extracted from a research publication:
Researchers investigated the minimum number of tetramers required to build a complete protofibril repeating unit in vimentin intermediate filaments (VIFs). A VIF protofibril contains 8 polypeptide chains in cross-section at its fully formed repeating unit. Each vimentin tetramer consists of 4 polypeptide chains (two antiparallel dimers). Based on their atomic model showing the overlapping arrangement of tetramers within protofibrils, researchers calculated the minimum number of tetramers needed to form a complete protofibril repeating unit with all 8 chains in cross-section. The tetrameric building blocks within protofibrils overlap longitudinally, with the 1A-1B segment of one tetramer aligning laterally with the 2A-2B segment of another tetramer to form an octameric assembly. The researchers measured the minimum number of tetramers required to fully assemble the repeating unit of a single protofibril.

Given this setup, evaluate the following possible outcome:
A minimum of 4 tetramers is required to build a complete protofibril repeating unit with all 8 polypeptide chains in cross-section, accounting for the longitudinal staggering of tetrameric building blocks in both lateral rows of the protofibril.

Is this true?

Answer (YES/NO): NO